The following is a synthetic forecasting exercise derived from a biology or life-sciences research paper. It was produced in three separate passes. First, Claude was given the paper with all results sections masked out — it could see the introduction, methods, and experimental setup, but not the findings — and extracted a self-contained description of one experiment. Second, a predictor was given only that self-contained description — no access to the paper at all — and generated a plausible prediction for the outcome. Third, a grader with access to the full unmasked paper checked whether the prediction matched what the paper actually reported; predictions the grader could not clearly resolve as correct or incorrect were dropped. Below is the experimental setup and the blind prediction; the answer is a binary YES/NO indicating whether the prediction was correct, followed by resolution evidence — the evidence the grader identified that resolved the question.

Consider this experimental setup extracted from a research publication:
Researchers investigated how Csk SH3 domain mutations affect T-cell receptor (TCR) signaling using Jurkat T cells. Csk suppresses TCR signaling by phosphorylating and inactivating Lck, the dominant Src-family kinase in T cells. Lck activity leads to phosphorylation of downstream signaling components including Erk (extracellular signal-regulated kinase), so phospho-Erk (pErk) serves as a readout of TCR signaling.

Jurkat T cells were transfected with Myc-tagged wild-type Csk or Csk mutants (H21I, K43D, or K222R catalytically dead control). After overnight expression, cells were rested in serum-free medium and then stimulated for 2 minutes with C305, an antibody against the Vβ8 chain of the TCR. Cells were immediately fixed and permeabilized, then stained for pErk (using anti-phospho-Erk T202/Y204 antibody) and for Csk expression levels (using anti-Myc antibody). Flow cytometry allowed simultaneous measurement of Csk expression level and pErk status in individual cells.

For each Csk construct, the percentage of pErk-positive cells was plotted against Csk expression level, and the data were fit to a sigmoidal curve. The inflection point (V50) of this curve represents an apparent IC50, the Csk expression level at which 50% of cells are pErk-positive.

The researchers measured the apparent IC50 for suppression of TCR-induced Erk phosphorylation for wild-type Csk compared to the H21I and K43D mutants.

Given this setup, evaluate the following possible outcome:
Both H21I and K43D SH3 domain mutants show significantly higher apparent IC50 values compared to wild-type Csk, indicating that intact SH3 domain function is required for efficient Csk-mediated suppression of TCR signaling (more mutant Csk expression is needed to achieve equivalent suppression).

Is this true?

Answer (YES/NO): YES